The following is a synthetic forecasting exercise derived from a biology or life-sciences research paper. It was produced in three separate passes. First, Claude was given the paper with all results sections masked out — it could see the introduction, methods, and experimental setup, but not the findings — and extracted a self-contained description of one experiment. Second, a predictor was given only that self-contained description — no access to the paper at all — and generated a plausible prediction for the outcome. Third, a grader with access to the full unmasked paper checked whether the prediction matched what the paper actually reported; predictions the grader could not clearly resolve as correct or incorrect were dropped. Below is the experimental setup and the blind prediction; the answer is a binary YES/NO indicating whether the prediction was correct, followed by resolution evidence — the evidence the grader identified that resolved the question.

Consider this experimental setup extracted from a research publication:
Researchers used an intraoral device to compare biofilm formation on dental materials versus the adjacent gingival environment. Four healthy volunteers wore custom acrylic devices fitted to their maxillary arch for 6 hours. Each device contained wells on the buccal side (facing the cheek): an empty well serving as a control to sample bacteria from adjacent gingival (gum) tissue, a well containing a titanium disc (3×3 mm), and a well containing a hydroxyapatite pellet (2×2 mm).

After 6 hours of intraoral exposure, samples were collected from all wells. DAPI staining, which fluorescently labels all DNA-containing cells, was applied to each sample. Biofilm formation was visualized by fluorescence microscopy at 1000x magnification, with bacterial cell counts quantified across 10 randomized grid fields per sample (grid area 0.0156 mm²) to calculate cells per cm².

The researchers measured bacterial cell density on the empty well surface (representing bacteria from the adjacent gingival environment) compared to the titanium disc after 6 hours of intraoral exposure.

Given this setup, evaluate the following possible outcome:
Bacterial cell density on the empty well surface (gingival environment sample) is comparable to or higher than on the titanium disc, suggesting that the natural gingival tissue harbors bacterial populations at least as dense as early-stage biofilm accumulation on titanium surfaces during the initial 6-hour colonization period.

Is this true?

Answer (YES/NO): NO